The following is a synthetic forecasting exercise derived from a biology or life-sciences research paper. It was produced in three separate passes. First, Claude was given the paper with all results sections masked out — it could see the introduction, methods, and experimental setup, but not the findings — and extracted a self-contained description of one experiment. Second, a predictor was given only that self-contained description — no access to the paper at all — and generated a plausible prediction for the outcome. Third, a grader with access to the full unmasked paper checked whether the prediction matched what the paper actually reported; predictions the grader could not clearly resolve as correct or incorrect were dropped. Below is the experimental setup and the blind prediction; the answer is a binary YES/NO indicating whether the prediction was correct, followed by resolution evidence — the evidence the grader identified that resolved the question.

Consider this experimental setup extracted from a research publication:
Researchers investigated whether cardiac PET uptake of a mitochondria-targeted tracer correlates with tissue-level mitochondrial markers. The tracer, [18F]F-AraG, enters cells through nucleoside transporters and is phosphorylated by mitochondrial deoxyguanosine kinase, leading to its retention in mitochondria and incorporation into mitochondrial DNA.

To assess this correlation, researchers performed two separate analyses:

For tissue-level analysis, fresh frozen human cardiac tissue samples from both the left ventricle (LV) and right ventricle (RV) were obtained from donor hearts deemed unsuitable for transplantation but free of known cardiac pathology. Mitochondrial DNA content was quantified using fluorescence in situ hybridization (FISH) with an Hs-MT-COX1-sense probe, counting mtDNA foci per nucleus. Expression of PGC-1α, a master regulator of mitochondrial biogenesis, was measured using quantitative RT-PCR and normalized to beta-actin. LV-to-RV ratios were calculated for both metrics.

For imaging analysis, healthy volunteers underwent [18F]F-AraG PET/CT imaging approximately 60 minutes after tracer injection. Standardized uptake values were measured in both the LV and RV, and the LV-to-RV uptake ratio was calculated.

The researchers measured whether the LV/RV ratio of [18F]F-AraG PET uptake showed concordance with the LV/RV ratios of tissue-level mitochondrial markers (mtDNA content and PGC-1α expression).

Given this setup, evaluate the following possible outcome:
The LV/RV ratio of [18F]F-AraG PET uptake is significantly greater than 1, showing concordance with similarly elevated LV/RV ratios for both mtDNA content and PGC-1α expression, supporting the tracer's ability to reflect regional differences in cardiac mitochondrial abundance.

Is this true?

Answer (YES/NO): YES